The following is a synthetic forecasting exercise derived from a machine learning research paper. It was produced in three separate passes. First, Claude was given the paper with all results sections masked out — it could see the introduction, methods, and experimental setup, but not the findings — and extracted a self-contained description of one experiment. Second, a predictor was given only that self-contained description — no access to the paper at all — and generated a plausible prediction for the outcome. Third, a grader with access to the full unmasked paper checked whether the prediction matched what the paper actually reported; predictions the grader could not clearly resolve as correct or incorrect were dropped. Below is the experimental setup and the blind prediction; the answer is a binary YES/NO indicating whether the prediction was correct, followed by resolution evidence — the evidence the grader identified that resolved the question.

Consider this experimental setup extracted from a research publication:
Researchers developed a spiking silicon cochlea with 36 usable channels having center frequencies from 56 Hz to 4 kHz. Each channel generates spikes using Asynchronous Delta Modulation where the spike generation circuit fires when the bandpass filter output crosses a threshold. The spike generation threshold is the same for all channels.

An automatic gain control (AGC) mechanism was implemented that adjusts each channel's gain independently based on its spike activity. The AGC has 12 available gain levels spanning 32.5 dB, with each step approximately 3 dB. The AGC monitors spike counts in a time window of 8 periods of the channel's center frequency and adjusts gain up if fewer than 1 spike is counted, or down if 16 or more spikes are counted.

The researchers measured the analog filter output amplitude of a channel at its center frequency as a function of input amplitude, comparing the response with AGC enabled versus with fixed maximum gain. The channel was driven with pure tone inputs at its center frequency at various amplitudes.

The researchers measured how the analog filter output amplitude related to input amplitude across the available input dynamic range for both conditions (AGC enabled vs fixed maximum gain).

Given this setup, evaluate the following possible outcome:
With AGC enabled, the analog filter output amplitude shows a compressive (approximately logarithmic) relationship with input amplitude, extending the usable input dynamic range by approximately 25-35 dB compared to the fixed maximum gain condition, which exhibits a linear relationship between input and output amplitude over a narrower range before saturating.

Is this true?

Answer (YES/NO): NO